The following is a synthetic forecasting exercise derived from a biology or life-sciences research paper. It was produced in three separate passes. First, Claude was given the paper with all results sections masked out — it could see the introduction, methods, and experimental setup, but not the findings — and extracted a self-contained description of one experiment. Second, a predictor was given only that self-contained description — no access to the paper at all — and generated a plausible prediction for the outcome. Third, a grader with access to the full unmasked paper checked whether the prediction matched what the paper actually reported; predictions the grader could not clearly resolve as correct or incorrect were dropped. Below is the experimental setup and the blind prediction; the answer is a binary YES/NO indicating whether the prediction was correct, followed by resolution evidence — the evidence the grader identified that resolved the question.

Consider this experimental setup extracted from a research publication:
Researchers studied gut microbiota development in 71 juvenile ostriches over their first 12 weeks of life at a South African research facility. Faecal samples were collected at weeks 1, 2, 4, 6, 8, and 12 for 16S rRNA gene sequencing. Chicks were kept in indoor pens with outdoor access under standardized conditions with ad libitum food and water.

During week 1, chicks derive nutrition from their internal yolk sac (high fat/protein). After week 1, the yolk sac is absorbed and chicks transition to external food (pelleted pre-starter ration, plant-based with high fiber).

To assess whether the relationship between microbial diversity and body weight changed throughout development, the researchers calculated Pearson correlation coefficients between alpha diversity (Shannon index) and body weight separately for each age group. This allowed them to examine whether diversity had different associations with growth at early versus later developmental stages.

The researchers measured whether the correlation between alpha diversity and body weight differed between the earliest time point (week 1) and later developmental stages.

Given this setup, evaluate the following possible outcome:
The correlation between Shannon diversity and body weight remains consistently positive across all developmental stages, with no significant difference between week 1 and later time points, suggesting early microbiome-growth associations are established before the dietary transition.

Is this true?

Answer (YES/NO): NO